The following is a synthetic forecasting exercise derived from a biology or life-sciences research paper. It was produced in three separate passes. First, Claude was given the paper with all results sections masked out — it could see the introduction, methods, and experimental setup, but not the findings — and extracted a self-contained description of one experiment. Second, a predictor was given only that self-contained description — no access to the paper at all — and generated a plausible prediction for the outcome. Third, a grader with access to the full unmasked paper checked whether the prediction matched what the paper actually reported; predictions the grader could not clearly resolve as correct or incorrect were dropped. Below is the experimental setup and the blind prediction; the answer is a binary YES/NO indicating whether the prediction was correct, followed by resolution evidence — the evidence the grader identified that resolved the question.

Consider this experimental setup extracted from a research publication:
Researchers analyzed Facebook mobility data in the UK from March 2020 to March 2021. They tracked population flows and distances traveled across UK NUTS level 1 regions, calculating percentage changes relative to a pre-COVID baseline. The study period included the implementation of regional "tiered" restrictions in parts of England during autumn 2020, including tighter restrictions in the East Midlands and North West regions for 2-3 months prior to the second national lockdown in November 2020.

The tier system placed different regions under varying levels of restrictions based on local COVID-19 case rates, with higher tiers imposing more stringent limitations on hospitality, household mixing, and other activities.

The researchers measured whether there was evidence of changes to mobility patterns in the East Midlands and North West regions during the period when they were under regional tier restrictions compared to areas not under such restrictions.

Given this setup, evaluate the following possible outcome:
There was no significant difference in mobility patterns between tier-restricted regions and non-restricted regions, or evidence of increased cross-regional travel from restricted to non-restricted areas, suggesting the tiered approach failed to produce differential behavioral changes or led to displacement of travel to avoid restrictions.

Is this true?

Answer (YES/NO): YES